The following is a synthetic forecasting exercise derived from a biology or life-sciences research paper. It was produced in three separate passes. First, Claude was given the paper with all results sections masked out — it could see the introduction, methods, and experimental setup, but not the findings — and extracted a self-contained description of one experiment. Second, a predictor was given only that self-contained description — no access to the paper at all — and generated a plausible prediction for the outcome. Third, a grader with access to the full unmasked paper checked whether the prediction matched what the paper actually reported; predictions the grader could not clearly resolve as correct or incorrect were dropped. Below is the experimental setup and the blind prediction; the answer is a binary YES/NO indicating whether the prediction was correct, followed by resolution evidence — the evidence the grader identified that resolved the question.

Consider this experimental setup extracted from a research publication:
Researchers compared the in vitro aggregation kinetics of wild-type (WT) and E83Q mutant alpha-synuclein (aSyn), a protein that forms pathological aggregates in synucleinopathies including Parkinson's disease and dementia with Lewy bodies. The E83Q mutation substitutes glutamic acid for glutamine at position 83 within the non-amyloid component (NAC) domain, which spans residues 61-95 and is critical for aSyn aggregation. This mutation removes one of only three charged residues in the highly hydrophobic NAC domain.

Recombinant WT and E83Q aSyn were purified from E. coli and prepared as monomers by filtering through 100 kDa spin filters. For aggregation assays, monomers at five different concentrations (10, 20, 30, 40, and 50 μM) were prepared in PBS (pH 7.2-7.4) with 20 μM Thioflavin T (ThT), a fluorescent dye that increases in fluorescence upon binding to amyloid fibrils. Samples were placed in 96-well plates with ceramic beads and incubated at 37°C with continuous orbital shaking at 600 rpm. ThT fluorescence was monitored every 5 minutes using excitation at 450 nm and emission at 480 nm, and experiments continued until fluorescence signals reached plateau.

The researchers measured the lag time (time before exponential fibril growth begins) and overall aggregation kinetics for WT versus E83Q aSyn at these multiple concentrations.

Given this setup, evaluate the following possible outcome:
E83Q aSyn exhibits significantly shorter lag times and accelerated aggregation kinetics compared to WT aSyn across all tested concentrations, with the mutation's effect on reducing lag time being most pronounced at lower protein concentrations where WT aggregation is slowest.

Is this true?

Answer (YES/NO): YES